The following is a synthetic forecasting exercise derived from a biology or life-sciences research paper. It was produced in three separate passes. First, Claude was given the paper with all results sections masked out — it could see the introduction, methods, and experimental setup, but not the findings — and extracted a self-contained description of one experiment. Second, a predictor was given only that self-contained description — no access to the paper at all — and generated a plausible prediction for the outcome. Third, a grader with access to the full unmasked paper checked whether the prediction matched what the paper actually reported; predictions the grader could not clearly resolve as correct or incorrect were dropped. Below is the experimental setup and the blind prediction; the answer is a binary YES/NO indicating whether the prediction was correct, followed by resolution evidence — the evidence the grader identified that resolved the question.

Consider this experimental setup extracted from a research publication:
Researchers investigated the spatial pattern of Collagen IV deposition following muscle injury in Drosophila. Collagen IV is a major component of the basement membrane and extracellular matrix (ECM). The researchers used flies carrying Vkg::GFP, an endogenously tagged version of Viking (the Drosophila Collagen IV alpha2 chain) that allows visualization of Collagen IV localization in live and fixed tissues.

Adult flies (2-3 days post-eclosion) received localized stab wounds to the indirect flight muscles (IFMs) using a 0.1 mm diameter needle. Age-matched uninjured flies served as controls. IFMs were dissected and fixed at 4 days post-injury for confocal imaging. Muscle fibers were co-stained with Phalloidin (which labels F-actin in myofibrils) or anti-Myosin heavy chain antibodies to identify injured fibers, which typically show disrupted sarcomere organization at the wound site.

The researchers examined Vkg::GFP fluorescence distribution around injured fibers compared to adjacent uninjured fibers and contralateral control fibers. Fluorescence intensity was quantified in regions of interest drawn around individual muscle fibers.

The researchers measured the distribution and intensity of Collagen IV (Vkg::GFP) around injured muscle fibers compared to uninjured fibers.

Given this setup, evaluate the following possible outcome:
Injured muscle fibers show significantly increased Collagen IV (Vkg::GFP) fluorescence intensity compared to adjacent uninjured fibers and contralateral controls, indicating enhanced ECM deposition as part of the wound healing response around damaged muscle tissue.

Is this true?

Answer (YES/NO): YES